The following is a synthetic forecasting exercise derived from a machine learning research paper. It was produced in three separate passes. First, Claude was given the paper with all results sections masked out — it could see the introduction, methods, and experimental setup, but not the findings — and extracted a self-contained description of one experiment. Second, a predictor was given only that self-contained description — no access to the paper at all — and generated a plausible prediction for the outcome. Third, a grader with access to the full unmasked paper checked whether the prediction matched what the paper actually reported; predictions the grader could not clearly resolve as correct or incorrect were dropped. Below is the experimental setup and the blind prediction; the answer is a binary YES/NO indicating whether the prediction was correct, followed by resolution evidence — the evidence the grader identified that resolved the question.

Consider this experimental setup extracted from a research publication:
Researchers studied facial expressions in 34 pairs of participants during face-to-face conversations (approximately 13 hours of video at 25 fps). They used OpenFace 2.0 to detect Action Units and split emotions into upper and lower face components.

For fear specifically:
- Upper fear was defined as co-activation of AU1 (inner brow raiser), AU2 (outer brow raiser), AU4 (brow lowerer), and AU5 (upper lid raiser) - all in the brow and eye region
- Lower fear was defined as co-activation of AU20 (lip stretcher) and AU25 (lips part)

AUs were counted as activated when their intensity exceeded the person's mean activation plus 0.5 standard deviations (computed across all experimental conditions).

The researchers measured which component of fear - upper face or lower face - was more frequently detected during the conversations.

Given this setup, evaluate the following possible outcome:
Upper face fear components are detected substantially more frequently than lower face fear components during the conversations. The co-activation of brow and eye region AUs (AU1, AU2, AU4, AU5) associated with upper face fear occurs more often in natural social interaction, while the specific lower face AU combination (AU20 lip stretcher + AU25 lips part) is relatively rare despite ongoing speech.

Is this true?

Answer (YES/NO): NO